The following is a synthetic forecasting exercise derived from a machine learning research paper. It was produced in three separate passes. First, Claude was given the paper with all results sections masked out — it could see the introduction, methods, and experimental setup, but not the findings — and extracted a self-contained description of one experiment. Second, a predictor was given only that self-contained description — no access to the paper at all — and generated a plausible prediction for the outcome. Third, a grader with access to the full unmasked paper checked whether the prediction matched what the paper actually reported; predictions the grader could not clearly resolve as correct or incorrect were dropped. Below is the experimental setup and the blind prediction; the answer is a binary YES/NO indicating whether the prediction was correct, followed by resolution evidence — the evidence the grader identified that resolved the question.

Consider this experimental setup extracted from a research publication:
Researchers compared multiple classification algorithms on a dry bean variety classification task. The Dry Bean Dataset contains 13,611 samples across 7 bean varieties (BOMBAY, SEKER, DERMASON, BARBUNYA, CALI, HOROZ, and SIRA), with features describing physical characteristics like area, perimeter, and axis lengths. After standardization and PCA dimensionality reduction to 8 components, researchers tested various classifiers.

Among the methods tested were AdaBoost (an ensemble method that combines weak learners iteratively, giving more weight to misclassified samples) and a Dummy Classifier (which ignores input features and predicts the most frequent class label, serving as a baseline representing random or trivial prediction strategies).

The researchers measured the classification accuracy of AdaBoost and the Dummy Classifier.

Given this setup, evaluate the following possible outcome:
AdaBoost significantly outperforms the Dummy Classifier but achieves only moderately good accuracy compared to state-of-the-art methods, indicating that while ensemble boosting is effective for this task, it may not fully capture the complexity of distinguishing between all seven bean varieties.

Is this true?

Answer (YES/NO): NO